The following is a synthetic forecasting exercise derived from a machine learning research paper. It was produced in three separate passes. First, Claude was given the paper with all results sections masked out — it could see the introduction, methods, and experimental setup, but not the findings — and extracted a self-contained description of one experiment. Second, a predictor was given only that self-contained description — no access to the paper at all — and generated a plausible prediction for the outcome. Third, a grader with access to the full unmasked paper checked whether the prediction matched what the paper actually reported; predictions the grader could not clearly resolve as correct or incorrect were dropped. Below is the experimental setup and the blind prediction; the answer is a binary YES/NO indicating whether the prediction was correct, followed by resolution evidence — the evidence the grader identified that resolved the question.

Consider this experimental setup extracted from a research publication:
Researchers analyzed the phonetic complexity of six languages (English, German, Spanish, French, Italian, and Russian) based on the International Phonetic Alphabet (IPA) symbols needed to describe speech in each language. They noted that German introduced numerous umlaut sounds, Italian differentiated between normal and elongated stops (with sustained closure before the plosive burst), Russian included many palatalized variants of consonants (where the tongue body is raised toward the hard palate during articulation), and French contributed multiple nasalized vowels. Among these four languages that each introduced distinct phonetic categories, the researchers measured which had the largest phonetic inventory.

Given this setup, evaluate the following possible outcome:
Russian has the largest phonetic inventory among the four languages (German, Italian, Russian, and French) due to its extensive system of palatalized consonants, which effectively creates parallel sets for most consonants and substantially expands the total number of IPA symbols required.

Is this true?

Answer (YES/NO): NO